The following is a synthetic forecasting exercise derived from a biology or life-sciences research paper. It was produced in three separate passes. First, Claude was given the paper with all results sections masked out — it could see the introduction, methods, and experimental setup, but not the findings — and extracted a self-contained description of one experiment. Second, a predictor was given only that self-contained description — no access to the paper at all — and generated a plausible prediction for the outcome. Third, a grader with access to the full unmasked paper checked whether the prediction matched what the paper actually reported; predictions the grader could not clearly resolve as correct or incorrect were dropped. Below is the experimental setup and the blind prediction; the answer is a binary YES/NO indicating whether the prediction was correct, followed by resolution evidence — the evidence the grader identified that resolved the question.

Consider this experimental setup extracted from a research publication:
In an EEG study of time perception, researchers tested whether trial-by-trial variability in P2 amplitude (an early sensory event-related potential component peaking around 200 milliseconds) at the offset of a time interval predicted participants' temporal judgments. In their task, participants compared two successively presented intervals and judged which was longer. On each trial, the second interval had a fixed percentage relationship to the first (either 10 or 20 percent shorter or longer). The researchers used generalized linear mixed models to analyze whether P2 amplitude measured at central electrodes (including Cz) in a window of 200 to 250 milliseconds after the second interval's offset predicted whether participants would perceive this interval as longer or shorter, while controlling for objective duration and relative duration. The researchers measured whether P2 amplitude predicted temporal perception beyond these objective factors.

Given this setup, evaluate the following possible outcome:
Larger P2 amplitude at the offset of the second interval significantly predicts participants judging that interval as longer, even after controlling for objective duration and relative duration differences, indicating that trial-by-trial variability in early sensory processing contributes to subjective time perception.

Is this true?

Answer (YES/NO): YES